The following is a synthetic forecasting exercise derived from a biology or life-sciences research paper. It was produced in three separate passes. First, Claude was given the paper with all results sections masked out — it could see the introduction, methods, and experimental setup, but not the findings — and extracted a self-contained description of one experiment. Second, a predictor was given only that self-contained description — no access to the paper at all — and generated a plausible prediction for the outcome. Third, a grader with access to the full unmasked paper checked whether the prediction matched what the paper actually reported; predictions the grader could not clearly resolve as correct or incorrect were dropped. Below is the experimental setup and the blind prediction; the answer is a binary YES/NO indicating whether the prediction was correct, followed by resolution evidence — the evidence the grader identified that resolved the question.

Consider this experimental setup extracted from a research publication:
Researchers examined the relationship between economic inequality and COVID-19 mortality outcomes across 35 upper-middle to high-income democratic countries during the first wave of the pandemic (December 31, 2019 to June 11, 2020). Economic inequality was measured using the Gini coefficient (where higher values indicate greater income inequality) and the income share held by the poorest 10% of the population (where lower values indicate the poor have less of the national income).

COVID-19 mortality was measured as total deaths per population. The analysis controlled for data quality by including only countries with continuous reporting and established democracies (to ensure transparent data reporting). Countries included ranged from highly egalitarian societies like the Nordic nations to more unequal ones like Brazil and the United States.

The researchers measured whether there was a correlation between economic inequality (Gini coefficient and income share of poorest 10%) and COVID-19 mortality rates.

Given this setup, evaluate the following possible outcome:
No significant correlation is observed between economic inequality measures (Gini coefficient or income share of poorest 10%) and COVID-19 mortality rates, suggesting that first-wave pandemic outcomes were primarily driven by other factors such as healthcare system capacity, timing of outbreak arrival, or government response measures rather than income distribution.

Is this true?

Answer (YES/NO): NO